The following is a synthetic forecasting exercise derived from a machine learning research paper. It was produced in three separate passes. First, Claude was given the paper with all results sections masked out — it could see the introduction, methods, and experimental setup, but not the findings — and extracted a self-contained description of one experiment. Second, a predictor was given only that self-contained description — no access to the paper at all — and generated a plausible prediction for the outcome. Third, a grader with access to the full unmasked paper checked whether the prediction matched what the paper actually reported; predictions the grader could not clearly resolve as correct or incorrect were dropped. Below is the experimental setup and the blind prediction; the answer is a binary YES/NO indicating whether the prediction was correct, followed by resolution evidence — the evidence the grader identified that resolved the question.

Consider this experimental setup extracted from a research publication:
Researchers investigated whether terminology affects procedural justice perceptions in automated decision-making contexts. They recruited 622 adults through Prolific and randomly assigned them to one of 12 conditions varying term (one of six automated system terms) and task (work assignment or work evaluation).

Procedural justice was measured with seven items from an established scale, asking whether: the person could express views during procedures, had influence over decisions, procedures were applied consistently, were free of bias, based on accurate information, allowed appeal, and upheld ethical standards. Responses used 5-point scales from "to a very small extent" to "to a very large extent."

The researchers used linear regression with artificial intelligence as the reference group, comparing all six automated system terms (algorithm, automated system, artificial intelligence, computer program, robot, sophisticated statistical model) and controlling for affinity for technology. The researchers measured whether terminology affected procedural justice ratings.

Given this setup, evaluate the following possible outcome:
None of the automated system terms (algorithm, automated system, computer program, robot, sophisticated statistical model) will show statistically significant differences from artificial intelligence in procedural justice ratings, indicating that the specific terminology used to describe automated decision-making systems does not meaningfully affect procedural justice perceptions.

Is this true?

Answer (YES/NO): YES